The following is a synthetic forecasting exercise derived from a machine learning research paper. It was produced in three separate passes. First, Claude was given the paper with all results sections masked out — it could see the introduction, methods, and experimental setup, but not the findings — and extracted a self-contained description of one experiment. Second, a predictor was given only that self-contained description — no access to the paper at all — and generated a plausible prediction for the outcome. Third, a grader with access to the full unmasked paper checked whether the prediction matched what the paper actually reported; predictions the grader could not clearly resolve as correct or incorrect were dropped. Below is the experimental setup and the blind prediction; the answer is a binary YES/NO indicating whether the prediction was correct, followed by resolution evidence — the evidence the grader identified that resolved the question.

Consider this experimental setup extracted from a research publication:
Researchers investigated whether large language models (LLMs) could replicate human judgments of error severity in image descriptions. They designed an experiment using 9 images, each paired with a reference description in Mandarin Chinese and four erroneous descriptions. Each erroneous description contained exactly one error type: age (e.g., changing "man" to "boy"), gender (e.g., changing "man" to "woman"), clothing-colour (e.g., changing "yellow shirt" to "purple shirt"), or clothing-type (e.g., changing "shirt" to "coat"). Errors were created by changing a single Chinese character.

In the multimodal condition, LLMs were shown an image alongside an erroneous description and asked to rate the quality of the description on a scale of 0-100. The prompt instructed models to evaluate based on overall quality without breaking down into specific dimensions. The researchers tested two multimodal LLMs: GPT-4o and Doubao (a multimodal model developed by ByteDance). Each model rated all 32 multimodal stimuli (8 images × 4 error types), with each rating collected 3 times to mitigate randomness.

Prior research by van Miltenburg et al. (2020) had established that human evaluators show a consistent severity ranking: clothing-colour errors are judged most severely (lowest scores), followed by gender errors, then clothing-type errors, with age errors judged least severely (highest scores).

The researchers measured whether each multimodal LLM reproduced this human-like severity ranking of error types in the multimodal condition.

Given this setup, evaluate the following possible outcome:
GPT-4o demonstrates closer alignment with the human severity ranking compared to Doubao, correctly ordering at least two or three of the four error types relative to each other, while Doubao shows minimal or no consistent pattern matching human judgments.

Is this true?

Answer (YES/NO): NO